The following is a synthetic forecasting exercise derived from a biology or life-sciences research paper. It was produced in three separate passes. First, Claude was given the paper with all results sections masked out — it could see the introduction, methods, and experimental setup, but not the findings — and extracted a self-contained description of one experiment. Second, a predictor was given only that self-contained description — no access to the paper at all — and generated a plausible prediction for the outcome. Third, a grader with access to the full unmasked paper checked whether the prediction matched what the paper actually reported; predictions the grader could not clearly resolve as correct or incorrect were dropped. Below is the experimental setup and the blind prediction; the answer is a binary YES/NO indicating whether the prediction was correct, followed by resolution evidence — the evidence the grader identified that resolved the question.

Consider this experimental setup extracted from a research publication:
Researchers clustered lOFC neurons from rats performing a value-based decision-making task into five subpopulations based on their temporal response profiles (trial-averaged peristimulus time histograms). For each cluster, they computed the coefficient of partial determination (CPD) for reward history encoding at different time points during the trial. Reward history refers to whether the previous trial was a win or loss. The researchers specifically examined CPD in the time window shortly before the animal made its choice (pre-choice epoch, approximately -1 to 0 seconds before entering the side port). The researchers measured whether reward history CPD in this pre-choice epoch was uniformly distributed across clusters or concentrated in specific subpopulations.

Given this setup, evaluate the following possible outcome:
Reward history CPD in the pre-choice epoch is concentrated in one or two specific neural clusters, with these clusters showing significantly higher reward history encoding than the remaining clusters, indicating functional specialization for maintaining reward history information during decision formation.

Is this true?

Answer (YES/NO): YES